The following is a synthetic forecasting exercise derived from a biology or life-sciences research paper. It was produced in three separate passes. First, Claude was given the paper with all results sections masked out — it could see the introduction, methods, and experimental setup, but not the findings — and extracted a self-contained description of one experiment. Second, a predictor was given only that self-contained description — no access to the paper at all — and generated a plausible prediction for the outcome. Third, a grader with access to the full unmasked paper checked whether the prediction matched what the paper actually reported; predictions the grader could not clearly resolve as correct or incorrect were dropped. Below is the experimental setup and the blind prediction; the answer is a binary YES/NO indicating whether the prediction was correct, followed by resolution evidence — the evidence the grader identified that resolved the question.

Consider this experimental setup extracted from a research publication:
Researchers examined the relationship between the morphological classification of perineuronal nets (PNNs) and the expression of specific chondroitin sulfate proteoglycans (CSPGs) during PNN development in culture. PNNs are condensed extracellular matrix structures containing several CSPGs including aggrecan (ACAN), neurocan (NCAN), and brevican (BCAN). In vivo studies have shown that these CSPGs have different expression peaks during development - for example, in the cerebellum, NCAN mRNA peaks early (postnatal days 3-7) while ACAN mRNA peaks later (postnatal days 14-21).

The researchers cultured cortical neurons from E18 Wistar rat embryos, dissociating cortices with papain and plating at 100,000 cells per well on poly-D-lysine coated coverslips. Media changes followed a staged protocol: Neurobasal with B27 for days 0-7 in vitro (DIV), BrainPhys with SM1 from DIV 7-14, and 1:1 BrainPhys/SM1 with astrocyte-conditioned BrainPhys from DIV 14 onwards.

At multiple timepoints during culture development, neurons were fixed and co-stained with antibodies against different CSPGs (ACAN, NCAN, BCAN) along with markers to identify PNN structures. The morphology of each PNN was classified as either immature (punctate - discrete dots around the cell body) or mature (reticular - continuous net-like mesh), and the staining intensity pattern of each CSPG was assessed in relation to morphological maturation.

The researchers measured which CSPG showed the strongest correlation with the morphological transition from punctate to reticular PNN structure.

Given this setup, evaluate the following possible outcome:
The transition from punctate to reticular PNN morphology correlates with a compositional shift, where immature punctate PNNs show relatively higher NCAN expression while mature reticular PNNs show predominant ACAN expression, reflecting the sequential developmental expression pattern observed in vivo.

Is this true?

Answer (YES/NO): NO